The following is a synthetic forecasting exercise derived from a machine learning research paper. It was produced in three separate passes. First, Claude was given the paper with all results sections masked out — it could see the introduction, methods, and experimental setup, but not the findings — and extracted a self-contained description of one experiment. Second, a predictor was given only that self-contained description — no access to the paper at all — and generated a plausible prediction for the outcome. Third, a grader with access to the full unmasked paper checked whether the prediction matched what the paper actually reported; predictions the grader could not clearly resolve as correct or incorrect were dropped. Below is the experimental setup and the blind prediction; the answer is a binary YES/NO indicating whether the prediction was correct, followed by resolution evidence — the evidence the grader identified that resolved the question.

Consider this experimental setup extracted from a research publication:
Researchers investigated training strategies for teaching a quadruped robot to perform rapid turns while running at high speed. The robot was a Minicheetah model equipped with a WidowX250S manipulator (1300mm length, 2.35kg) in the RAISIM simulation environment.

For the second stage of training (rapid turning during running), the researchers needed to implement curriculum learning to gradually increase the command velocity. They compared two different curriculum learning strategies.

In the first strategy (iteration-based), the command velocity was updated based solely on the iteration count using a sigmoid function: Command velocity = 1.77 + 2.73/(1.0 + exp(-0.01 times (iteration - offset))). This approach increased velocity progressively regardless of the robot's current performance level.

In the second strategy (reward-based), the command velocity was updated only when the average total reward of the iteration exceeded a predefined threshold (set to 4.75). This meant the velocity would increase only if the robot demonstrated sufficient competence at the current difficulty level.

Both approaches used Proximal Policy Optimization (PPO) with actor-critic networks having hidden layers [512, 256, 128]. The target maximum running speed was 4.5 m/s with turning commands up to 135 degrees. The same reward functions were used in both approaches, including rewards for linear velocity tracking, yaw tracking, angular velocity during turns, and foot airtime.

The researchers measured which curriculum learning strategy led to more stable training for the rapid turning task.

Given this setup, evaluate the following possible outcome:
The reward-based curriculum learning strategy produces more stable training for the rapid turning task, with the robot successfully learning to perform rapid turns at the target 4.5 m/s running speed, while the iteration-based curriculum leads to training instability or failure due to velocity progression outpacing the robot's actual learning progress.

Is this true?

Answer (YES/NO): YES